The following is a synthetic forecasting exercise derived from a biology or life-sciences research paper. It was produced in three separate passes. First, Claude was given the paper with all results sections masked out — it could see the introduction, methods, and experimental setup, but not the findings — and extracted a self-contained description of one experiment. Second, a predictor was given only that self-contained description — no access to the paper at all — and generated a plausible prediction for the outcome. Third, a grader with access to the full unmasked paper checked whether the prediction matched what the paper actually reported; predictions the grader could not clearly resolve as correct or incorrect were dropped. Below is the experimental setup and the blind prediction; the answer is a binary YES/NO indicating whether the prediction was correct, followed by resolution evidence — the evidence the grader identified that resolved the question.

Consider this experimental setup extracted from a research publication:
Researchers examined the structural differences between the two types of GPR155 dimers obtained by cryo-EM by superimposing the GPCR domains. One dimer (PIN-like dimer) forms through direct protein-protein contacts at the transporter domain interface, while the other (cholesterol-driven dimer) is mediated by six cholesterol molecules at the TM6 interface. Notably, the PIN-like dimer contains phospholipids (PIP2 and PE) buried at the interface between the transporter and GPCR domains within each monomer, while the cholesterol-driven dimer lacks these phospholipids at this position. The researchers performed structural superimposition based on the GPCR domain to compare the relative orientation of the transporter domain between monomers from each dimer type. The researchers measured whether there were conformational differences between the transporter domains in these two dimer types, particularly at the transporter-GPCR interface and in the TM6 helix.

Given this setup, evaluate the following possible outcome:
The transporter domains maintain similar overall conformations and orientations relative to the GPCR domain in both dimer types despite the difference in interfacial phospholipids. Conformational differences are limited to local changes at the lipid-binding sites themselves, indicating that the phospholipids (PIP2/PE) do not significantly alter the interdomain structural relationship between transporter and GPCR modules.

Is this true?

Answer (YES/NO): NO